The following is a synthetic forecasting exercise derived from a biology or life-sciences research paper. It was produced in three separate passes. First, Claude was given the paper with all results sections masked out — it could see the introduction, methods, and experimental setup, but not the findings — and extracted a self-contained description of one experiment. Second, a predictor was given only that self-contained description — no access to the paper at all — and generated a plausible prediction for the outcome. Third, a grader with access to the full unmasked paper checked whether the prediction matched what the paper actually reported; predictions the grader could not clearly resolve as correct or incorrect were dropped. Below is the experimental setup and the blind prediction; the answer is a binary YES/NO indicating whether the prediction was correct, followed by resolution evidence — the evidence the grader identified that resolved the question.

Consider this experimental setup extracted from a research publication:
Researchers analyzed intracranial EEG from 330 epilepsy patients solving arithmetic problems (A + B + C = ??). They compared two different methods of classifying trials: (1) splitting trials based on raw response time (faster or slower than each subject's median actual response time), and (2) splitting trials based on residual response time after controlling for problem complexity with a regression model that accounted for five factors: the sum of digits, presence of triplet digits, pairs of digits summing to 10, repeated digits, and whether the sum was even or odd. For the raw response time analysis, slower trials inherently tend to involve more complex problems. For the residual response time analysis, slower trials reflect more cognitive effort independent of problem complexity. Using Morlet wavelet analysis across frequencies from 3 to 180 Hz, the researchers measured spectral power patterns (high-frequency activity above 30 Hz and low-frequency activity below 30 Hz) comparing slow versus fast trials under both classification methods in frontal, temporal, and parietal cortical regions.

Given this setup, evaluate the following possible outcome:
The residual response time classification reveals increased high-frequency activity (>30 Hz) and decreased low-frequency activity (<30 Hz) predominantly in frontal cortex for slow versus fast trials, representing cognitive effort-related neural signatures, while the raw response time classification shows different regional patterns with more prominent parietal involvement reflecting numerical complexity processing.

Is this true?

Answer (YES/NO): NO